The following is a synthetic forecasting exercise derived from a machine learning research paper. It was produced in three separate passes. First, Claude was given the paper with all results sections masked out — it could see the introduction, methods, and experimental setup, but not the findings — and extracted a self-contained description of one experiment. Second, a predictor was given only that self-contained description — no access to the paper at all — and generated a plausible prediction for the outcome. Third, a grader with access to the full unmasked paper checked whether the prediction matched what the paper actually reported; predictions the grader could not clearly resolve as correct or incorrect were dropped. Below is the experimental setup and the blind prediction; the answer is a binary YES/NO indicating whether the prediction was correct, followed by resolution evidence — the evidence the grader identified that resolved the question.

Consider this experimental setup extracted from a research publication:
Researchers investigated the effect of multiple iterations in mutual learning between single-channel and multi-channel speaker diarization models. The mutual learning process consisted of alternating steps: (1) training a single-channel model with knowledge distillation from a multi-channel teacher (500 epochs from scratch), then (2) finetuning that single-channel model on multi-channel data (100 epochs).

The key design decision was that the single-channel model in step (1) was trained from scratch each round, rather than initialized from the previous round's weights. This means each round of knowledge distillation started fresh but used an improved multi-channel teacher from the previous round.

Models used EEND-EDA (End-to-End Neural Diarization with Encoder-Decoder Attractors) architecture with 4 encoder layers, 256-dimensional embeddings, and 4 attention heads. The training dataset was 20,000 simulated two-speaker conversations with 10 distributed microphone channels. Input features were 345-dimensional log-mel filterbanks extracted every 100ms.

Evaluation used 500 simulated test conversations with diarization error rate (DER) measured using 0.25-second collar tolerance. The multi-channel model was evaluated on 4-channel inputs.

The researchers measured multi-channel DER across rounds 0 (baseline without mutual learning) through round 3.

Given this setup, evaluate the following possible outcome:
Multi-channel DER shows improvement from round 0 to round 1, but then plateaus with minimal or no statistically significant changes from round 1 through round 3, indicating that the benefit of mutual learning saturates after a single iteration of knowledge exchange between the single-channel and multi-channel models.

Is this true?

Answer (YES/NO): NO